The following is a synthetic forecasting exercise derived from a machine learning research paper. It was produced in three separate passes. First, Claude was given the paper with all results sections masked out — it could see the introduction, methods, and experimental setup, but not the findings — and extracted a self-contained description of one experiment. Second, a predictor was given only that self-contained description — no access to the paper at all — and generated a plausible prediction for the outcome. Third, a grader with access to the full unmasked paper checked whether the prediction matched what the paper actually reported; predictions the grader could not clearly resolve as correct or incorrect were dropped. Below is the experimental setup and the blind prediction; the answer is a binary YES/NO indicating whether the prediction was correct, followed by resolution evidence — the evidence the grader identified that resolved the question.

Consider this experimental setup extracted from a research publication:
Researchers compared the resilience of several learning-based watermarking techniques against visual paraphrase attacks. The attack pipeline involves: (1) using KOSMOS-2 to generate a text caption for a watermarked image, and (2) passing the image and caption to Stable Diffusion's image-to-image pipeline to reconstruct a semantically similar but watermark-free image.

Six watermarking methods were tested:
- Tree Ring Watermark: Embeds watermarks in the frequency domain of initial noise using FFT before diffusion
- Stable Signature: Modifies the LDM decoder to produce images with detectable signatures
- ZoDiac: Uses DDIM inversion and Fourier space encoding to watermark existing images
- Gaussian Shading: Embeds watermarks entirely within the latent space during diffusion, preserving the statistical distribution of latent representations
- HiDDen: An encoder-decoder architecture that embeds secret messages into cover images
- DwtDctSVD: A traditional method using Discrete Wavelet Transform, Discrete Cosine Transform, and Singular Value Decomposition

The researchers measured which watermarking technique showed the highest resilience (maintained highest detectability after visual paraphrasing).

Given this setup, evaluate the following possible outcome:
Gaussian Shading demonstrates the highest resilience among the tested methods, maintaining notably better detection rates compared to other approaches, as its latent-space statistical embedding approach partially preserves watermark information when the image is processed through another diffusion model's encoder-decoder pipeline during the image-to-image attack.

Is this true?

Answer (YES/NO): YES